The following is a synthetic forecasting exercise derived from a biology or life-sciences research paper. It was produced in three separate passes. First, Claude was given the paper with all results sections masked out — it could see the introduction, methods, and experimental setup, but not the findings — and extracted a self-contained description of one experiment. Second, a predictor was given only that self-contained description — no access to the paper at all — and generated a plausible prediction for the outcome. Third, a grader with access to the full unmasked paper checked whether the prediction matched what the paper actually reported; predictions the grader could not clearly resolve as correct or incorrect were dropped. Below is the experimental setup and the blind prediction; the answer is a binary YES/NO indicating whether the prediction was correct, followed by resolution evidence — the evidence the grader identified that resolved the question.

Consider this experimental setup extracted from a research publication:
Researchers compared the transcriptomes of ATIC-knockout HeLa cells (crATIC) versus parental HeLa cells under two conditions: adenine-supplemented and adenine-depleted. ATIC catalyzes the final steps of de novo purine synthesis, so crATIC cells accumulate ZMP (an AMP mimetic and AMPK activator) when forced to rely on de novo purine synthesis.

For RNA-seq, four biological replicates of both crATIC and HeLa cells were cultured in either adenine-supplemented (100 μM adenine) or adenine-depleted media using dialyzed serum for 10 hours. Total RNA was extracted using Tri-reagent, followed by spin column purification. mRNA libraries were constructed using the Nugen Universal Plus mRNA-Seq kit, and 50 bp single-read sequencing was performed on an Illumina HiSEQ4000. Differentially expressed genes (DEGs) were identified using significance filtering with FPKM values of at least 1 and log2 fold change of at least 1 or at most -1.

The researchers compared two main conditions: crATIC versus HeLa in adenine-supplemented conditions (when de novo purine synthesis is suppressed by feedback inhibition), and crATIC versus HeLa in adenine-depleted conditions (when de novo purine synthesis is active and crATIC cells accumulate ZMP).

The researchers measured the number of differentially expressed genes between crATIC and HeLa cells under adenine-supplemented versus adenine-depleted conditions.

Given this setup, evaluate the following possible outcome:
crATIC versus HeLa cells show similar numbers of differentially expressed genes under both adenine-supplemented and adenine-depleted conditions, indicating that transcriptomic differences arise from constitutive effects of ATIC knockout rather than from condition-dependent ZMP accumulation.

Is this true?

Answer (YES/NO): NO